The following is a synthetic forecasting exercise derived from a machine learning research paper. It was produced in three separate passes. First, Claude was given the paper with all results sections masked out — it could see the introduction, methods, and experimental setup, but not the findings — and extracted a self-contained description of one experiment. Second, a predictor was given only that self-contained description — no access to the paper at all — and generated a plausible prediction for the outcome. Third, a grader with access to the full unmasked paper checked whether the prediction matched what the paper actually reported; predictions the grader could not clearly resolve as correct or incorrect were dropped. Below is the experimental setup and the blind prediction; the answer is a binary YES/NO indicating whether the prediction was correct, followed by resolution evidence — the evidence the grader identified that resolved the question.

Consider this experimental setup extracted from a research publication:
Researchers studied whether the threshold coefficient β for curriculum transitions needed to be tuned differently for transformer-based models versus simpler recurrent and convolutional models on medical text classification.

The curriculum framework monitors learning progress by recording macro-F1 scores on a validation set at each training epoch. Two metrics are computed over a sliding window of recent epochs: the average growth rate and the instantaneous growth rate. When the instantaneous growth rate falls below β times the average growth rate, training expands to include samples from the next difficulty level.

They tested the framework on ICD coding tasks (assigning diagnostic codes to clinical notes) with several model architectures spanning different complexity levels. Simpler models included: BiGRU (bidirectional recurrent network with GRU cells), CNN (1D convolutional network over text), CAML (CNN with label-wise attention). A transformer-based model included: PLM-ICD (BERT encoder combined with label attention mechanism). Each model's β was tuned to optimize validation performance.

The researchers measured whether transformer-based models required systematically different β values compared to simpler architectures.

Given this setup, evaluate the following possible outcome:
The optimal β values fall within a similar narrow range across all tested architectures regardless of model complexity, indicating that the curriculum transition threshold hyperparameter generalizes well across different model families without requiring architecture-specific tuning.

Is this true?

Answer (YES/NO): NO